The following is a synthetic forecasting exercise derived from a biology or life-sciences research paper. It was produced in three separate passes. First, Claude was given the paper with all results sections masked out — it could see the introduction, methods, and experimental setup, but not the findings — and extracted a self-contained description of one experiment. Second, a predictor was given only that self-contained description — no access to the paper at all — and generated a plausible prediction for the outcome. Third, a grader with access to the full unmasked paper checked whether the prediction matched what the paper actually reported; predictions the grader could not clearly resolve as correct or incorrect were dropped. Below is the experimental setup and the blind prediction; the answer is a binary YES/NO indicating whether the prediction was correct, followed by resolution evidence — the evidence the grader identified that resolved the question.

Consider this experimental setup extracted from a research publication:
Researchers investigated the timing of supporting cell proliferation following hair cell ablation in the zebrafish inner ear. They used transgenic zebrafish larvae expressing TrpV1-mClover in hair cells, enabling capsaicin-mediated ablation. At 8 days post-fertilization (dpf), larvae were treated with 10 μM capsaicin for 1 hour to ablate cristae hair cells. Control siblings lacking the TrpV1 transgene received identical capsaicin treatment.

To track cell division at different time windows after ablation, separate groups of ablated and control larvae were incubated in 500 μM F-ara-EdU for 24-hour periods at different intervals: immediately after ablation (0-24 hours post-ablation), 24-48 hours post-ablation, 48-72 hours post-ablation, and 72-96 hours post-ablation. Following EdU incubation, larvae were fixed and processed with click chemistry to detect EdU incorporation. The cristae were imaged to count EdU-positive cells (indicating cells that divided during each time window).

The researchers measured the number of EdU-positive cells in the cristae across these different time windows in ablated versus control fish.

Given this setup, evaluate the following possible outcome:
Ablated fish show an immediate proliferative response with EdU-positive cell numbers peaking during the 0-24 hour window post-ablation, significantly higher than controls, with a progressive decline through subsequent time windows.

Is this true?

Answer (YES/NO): YES